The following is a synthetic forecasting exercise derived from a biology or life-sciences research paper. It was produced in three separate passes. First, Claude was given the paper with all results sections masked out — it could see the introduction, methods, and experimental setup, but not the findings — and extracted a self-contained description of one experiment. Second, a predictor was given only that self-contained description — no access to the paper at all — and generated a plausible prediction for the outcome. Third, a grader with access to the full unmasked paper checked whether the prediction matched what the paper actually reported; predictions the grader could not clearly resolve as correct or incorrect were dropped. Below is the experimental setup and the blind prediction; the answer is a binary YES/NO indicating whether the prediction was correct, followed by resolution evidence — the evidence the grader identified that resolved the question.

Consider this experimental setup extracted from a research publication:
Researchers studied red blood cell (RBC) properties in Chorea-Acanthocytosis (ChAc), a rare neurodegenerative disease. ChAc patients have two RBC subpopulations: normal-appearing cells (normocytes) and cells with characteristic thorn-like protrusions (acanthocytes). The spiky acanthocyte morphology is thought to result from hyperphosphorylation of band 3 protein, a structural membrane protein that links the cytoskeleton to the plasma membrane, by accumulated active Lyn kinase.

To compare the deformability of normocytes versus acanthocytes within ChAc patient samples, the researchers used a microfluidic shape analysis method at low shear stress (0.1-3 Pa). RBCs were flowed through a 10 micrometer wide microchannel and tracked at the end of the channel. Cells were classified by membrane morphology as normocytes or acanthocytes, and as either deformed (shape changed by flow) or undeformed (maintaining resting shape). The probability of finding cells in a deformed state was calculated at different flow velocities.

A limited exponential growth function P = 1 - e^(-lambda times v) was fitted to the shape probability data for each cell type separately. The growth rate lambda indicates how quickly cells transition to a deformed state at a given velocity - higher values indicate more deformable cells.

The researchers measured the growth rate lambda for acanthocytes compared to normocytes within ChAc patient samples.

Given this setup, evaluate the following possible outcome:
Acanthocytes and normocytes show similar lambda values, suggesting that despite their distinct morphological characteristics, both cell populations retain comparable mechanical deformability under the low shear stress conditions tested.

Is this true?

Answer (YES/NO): NO